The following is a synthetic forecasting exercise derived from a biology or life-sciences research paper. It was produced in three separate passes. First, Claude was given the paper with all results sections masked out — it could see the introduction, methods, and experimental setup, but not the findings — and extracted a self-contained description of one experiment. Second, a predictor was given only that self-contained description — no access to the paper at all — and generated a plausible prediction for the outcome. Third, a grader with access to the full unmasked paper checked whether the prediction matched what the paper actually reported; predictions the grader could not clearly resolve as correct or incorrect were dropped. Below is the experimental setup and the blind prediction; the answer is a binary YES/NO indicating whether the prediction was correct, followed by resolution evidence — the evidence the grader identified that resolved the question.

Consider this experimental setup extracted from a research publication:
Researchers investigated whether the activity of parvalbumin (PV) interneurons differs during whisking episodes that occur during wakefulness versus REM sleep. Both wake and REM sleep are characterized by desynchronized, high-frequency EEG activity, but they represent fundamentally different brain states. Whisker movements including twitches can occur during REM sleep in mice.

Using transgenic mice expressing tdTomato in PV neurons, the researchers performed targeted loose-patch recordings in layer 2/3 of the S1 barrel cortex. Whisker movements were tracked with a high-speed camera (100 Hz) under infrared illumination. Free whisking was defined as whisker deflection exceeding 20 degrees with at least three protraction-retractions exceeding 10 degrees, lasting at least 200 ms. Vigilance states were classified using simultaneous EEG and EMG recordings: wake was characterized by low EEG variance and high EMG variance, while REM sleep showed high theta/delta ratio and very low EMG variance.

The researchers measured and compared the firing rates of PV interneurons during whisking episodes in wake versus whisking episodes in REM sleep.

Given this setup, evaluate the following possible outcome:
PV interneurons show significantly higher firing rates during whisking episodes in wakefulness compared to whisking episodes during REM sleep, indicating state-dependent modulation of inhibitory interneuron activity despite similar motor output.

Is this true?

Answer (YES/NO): NO